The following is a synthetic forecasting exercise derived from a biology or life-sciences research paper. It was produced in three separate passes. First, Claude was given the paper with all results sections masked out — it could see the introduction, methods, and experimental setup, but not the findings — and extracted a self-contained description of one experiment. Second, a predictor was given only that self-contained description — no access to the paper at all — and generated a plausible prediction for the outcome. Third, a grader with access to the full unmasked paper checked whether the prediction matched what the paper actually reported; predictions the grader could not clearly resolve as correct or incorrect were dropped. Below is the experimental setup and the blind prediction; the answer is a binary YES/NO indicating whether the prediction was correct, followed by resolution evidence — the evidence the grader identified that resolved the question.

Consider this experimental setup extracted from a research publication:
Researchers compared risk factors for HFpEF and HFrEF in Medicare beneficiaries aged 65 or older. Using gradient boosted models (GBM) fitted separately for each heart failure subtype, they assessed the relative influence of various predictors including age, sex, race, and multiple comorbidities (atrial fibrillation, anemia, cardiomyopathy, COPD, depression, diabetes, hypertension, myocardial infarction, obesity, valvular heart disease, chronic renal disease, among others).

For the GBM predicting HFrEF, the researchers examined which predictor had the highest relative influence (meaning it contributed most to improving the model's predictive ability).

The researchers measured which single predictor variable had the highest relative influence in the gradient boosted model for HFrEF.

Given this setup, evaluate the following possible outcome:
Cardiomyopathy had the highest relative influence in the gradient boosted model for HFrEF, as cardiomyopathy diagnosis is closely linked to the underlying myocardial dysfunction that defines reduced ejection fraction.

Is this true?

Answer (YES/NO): NO